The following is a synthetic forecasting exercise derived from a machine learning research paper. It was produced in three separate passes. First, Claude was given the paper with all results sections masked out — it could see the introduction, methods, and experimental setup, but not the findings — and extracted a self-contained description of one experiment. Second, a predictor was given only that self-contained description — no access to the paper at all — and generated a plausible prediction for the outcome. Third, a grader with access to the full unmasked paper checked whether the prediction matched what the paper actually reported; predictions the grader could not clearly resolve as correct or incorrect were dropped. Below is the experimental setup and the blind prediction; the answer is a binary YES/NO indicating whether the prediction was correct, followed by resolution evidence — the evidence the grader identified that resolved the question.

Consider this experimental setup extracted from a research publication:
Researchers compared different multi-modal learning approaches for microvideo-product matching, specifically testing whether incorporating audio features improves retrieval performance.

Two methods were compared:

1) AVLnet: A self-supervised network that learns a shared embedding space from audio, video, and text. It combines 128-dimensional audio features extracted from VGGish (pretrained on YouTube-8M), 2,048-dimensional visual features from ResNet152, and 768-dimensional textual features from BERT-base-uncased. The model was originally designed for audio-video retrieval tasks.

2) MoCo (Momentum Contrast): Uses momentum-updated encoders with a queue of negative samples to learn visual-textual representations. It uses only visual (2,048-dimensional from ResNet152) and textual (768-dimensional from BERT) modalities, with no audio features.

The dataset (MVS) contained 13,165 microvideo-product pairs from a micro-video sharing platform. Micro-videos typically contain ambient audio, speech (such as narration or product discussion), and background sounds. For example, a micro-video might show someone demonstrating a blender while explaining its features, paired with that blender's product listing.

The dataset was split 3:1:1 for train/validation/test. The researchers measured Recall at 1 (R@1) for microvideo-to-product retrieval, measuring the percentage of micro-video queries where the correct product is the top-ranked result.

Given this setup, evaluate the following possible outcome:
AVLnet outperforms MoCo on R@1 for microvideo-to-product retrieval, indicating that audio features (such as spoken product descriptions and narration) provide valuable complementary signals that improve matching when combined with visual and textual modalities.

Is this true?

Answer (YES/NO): NO